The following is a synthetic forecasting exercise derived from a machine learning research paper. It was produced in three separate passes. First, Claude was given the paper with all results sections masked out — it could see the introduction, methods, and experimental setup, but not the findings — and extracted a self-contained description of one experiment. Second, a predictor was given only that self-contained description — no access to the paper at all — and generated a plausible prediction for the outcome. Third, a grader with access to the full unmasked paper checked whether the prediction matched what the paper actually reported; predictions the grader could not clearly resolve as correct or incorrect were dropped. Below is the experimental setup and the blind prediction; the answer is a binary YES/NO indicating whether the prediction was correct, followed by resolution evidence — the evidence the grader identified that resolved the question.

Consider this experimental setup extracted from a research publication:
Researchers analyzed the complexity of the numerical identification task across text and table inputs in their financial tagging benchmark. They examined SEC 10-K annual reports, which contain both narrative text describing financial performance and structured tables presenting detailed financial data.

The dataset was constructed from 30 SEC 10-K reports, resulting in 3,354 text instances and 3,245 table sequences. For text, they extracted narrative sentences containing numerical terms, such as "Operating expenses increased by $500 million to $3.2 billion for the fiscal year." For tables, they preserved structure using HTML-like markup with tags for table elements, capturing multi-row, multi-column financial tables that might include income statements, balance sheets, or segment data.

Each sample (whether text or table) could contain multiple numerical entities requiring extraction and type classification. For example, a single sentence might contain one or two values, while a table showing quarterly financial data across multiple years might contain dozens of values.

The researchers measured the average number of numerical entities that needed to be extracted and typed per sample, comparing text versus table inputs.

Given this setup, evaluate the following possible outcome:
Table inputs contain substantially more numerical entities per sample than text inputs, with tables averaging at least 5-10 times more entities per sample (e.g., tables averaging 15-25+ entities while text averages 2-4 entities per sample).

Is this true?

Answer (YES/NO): NO